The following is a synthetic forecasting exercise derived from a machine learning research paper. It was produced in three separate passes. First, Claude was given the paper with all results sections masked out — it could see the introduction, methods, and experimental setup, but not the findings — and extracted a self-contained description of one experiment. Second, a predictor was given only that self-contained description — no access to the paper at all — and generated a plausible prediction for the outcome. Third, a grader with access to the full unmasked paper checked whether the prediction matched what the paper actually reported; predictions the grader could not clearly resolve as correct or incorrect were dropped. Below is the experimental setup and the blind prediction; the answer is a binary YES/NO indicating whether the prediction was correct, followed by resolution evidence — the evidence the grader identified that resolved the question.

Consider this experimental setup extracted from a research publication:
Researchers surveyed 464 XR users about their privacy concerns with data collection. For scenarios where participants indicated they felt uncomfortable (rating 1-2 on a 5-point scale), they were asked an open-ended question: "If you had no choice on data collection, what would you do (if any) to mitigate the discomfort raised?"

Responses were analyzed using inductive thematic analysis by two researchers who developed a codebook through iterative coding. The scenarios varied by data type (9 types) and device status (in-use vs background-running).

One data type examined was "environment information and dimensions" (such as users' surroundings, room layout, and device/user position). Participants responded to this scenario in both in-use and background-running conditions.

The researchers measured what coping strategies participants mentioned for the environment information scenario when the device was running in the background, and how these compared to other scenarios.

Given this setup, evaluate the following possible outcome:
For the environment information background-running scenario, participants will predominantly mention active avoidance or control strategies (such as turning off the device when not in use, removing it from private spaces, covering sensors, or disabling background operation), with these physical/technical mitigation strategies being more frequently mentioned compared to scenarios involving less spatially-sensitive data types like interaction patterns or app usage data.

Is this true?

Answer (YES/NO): YES